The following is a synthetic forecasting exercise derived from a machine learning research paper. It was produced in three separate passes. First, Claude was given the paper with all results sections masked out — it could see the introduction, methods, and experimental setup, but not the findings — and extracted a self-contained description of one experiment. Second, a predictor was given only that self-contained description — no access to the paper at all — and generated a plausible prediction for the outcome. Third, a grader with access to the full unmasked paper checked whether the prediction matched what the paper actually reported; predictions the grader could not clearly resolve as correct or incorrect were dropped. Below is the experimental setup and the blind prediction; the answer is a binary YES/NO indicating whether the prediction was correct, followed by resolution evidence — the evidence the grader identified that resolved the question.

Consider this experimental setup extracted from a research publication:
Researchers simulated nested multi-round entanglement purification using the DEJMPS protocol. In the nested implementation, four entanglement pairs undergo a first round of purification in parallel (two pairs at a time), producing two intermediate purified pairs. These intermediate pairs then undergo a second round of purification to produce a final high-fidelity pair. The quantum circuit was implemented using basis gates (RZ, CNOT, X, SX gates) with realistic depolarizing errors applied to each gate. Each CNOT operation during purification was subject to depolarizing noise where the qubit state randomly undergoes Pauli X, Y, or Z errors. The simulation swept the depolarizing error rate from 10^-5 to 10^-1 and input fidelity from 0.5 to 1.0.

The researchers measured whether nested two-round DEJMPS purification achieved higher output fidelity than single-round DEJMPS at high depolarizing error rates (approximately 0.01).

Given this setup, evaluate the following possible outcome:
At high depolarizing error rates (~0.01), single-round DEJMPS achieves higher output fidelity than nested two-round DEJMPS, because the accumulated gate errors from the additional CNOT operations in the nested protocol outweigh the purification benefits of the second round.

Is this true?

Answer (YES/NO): NO